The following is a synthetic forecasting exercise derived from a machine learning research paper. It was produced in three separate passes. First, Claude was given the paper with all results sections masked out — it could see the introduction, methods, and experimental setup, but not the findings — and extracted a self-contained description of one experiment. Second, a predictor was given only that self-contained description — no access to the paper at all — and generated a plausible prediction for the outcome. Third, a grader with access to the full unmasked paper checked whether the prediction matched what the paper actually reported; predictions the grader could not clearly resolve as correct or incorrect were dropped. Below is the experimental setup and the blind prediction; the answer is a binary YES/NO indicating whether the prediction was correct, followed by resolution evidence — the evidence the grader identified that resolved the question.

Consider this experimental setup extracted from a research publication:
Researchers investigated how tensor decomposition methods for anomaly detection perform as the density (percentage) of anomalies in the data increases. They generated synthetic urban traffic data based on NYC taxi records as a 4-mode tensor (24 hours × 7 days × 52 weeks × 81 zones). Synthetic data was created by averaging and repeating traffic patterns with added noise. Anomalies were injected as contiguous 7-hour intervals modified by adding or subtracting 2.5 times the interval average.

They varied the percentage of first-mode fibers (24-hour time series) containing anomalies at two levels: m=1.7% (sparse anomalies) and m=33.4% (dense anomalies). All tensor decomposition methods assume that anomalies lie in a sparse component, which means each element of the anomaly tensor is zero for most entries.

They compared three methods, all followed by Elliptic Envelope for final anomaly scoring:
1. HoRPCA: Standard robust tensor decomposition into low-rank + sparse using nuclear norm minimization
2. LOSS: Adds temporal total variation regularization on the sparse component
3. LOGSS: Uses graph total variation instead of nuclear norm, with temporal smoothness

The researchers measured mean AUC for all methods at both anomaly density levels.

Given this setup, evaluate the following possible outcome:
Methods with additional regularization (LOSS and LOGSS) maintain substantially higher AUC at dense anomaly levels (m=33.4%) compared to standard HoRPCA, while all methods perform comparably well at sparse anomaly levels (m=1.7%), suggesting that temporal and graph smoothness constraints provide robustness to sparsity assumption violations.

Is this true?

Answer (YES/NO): NO